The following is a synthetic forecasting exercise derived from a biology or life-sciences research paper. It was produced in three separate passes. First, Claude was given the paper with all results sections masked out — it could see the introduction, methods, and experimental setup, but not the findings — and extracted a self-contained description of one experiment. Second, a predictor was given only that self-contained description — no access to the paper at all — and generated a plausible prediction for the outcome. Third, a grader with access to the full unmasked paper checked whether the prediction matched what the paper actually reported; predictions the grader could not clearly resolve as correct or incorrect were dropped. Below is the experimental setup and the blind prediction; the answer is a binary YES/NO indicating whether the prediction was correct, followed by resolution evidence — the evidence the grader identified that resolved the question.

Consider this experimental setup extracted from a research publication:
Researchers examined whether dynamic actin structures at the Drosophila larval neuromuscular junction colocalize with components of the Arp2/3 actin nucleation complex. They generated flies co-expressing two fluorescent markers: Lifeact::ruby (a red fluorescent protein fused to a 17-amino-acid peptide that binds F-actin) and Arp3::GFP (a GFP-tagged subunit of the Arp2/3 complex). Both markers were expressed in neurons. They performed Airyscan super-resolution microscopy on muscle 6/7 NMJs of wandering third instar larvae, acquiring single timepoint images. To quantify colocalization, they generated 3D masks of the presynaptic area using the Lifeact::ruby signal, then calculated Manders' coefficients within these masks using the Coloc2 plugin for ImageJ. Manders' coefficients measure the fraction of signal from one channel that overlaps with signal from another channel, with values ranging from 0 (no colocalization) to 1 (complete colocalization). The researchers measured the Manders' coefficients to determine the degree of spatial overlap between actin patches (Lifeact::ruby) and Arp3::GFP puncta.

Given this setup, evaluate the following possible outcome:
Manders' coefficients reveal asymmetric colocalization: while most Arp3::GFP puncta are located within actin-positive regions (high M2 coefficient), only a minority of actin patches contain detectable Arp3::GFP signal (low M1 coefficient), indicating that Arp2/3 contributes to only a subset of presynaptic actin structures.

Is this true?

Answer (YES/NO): NO